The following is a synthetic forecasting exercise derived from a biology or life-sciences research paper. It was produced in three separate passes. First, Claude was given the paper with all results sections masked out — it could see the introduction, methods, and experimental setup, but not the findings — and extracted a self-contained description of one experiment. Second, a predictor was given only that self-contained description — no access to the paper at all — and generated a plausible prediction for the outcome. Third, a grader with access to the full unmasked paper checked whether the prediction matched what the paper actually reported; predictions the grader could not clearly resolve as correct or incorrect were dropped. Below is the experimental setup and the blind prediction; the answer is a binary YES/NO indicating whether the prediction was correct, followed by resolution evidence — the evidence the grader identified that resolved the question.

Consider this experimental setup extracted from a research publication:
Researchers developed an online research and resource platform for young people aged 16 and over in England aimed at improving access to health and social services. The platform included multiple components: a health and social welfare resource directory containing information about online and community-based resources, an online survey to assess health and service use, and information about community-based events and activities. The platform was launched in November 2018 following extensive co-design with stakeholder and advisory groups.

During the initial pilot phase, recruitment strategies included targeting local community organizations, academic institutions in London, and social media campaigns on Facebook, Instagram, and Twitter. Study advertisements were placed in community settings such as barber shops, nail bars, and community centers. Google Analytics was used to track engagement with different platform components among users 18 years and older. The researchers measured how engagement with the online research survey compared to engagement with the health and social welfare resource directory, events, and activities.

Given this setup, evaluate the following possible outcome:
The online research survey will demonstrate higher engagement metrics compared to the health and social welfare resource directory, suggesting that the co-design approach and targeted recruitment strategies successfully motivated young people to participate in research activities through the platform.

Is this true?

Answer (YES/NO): NO